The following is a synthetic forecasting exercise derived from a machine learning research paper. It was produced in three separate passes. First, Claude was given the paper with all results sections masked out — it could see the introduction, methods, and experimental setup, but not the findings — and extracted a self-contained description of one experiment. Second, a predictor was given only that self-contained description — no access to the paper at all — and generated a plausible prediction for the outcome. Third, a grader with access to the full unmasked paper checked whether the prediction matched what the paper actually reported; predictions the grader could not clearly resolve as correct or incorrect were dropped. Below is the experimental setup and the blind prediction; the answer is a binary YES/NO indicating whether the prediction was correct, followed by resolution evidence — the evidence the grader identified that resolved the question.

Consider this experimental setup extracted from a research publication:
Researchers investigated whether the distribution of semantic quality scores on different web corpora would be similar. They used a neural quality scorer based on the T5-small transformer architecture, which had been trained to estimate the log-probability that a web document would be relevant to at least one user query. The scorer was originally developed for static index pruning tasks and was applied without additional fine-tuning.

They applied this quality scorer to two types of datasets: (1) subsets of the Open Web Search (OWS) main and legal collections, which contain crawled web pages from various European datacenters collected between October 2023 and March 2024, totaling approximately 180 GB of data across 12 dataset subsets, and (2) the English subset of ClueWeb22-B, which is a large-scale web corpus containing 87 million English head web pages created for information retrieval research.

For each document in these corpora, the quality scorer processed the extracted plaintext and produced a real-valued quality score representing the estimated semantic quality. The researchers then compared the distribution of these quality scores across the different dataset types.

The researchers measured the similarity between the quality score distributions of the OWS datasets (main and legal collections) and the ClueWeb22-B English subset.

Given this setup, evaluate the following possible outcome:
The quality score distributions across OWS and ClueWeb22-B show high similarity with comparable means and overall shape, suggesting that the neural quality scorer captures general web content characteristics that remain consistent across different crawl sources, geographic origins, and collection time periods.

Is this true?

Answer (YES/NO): YES